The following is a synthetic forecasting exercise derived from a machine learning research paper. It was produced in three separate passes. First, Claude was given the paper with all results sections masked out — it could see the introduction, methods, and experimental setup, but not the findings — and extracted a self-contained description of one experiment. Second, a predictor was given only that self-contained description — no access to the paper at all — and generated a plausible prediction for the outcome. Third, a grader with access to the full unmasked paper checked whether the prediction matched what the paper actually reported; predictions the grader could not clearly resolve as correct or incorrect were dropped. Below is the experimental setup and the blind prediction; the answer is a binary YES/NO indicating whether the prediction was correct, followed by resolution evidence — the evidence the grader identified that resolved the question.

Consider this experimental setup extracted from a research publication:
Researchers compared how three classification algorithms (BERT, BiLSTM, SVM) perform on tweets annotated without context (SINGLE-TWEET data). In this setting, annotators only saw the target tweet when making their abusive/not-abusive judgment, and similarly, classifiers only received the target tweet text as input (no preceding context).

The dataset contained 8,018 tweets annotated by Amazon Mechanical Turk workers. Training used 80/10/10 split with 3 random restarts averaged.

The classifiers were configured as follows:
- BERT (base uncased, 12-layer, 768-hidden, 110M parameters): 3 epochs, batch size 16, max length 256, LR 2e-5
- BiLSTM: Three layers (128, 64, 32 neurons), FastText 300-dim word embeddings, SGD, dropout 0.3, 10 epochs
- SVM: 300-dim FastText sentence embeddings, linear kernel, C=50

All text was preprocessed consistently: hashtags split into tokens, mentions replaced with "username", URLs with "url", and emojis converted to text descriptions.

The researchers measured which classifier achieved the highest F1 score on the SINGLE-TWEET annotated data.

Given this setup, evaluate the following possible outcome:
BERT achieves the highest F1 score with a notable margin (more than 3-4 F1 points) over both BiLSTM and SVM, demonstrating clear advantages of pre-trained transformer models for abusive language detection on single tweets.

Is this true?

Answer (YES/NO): NO